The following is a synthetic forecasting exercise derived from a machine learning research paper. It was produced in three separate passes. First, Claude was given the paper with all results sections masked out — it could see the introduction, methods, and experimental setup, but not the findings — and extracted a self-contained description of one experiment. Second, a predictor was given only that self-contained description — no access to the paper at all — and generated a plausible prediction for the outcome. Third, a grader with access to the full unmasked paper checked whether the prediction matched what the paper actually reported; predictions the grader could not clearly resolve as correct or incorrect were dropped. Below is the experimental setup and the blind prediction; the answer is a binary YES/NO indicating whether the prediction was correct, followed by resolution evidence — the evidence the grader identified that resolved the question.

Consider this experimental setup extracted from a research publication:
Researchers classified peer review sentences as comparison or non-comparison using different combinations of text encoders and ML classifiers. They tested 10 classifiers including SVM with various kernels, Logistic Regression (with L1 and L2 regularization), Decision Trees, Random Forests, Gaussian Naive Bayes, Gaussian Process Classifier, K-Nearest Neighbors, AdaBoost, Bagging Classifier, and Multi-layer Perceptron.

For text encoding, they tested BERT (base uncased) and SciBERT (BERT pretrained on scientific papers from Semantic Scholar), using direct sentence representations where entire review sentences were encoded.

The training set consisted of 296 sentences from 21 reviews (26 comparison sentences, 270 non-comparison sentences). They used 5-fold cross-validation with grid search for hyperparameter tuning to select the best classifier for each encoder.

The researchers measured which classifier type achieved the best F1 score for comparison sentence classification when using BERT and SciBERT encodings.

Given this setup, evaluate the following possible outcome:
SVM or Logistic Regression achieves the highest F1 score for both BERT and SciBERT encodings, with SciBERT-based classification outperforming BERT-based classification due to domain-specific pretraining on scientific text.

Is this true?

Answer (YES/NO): YES